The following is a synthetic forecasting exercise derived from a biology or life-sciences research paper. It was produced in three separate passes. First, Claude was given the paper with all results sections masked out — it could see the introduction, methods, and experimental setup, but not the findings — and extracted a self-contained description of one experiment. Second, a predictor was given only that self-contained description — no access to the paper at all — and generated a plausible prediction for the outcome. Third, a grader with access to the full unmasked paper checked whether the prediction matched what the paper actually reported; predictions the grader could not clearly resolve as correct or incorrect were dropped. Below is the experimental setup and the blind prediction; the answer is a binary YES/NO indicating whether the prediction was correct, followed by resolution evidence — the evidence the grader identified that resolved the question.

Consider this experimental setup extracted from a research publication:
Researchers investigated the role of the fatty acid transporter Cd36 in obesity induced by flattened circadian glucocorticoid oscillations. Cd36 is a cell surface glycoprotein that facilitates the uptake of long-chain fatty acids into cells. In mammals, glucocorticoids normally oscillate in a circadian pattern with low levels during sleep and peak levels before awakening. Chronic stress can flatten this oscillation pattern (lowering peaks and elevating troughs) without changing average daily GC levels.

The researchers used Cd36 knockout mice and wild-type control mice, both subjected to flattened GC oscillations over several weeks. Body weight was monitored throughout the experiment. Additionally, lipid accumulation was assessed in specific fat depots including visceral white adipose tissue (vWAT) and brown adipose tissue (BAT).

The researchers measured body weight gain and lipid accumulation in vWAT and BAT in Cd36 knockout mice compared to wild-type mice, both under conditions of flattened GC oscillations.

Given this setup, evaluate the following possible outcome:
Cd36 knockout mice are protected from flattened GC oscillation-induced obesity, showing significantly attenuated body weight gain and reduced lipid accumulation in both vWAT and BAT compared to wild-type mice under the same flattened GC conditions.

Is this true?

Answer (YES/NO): YES